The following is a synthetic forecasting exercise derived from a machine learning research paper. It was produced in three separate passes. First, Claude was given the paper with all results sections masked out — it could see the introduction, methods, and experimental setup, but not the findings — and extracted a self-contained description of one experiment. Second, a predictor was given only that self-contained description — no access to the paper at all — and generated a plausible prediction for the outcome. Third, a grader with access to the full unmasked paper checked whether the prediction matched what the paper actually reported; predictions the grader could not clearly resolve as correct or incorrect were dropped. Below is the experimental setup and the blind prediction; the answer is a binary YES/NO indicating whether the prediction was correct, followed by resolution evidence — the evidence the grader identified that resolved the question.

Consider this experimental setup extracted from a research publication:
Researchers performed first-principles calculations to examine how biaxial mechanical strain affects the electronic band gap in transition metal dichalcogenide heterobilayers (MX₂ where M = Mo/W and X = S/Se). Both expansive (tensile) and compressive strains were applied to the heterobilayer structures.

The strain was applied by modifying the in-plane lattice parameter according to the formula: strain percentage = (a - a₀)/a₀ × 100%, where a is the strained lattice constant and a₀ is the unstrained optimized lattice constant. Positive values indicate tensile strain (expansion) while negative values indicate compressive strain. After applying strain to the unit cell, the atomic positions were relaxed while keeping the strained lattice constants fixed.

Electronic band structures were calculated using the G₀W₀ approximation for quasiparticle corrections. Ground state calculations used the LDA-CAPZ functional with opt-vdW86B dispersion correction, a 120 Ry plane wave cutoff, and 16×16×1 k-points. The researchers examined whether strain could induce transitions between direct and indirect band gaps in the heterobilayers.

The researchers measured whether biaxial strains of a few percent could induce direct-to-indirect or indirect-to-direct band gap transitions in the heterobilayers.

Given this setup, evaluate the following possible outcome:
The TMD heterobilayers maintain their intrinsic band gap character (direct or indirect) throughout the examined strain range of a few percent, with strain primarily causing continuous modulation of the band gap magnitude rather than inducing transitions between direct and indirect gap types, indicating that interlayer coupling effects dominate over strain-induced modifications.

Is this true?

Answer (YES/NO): NO